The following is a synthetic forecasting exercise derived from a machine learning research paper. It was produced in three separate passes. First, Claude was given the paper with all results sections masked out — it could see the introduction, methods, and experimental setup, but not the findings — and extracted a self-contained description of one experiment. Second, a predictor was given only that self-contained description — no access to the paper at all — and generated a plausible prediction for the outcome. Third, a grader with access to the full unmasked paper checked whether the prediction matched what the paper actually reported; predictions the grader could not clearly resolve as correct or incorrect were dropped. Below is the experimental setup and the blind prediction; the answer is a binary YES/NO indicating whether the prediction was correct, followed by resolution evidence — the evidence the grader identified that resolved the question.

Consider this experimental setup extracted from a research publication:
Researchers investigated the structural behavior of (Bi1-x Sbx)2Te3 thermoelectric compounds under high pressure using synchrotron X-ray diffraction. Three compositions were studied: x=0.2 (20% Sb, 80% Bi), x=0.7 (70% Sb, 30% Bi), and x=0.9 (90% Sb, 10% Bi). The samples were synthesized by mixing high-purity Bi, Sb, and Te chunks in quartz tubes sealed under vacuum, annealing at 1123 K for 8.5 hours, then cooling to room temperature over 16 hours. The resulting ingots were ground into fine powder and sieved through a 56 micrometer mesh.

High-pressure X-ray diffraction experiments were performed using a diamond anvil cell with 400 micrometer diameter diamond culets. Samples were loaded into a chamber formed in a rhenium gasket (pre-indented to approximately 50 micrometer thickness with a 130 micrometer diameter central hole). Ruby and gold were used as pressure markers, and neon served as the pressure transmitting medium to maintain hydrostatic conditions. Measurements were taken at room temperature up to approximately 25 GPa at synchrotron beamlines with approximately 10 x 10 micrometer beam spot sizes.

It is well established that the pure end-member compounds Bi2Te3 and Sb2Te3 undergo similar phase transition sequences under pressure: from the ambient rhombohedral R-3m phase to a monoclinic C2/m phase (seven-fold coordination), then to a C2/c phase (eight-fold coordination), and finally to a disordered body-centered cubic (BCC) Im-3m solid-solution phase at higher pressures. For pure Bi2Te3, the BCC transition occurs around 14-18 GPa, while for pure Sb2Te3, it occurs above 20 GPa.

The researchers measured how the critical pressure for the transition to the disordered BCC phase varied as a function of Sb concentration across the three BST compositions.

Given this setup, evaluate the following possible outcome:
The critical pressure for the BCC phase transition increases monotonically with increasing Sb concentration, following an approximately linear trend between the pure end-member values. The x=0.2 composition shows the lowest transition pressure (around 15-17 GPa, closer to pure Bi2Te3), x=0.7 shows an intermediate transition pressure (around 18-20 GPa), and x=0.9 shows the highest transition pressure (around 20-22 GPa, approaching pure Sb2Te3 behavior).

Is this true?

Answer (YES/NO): NO